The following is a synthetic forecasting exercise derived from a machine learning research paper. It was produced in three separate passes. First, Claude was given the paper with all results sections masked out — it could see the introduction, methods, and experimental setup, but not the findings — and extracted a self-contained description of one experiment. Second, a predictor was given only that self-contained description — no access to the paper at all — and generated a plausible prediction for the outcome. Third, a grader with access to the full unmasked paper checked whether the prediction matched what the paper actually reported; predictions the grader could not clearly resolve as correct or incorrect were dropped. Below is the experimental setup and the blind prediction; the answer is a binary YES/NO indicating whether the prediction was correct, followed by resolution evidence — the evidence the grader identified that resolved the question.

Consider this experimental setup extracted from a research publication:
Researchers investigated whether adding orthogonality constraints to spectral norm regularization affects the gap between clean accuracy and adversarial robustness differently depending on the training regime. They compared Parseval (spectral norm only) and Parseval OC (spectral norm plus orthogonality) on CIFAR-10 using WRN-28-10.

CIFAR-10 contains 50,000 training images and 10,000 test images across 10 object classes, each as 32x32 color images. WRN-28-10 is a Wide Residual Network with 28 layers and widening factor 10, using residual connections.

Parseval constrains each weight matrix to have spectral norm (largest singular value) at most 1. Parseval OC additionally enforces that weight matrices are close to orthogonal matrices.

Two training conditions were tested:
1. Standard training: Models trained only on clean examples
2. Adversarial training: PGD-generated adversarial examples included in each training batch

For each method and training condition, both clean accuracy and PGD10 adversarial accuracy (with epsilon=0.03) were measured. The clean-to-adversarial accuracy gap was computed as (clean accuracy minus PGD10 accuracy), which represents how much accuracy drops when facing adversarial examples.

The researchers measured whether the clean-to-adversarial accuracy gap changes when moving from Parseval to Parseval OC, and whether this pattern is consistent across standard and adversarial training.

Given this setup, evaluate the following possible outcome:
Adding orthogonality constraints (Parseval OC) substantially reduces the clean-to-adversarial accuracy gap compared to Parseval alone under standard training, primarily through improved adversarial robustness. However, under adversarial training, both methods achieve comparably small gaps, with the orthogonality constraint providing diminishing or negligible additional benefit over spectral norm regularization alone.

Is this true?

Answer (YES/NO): NO